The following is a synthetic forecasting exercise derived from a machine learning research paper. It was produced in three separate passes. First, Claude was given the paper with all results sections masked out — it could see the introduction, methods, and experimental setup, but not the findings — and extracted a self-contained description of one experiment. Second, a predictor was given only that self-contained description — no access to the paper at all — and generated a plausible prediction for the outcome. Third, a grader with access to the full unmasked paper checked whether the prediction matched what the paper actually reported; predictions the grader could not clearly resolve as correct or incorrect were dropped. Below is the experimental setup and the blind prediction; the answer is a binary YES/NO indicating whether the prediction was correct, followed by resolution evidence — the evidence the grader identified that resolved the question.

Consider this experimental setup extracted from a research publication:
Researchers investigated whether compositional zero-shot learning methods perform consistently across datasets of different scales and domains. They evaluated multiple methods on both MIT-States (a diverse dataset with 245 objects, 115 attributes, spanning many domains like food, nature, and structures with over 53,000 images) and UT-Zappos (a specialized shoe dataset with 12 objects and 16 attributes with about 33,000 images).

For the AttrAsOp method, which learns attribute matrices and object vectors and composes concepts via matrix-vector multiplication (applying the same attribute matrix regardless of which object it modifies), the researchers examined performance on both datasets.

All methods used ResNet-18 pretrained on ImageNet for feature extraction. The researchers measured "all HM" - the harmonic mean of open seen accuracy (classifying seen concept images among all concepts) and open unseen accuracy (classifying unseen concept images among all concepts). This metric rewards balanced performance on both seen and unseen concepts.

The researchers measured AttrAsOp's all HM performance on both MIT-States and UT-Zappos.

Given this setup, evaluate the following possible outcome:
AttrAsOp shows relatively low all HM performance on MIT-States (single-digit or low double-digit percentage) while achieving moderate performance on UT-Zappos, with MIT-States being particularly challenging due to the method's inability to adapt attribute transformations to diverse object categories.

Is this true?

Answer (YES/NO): YES